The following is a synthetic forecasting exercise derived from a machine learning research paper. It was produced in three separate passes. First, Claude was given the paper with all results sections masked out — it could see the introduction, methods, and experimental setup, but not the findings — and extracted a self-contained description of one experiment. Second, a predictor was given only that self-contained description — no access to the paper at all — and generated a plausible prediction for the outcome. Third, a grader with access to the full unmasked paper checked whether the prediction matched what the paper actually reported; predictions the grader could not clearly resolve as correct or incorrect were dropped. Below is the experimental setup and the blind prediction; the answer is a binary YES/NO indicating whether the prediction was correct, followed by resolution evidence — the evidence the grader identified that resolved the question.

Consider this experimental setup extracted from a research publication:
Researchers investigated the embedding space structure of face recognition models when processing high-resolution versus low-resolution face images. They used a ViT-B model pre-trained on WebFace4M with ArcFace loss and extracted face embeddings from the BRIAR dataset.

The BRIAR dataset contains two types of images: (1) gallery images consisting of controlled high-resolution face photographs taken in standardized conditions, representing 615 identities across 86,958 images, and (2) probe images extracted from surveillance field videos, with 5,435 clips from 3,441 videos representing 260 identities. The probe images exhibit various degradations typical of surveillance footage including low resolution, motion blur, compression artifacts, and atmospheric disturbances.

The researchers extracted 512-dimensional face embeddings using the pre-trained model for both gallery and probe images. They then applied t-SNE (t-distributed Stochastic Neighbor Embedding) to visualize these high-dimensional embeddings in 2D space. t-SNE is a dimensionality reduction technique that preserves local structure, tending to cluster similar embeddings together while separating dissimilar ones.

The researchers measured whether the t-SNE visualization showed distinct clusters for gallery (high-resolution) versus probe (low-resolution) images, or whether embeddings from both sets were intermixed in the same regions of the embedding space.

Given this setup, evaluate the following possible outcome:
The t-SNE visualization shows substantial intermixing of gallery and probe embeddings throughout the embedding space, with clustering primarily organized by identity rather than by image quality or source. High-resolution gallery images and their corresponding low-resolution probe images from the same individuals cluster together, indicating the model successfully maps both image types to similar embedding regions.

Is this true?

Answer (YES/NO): NO